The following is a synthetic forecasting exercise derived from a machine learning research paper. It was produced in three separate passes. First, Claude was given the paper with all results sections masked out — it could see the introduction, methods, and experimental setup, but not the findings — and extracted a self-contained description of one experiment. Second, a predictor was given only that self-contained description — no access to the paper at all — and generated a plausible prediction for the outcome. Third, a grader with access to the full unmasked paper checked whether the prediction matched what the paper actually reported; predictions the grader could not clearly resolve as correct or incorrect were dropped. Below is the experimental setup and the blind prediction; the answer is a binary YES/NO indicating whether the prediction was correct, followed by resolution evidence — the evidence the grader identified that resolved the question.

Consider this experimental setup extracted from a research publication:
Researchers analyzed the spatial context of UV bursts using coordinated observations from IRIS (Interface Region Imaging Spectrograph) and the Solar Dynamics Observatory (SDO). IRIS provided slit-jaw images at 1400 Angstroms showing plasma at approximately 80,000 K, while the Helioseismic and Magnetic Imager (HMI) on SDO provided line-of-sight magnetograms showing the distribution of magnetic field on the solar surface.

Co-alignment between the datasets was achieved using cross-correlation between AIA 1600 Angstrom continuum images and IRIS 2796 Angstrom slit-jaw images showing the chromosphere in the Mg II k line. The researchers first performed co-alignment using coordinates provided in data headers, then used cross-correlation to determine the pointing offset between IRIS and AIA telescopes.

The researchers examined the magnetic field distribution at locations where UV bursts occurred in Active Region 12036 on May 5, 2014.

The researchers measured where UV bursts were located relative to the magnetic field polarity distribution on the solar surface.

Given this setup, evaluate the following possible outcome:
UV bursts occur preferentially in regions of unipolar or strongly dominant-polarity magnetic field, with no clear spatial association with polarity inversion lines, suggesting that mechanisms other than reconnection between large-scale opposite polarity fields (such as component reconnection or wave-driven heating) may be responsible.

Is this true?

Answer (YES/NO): NO